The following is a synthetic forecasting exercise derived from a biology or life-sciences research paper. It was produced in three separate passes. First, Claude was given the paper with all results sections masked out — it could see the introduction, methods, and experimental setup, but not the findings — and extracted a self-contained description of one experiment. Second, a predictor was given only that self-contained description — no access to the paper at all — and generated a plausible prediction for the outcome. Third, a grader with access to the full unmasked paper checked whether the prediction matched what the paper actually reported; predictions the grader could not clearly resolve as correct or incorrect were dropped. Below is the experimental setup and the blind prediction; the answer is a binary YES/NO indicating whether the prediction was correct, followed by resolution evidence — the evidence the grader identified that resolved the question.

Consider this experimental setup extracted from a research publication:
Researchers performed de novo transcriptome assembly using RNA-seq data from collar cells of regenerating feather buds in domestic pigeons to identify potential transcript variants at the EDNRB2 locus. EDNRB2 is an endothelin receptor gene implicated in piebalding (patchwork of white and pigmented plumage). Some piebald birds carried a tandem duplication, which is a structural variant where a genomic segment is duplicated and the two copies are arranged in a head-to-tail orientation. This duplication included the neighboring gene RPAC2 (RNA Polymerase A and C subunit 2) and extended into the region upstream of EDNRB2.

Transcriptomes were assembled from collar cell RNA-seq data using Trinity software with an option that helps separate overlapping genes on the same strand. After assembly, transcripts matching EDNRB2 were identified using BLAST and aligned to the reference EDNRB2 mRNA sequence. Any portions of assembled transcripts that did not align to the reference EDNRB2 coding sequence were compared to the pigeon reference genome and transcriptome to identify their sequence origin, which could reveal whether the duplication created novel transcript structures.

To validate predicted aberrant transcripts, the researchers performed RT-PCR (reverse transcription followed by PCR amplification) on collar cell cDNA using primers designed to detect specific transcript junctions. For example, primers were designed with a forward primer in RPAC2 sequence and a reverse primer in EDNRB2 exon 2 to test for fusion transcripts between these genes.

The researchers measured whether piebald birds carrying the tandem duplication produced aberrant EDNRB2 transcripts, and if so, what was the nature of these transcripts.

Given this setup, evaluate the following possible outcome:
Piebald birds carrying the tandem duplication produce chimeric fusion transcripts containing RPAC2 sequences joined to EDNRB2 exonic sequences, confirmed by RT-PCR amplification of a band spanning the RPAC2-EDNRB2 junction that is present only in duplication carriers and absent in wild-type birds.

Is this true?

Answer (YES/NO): YES